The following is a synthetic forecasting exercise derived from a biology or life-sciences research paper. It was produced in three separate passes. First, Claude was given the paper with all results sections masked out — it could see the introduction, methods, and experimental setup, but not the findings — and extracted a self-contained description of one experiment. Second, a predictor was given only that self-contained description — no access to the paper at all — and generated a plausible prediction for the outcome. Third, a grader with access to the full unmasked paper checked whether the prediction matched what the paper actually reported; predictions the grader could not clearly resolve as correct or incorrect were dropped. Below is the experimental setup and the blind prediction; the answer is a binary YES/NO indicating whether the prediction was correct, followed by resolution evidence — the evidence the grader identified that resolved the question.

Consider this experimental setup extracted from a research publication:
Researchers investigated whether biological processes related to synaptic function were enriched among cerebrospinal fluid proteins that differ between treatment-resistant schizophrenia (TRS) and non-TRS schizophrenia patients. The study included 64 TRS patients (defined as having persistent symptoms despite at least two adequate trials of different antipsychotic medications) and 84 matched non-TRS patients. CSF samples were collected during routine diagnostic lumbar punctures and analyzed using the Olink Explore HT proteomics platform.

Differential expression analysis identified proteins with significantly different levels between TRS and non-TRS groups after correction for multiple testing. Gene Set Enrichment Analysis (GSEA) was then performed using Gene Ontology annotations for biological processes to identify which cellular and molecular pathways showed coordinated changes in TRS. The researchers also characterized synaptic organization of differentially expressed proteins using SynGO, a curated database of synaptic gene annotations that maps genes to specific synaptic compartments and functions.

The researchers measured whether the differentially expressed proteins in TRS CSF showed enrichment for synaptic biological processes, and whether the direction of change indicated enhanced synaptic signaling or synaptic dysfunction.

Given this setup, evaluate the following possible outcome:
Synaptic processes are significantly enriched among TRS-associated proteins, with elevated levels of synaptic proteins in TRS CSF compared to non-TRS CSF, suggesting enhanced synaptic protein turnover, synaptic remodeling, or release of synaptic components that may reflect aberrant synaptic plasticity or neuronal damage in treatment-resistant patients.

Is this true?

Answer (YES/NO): NO